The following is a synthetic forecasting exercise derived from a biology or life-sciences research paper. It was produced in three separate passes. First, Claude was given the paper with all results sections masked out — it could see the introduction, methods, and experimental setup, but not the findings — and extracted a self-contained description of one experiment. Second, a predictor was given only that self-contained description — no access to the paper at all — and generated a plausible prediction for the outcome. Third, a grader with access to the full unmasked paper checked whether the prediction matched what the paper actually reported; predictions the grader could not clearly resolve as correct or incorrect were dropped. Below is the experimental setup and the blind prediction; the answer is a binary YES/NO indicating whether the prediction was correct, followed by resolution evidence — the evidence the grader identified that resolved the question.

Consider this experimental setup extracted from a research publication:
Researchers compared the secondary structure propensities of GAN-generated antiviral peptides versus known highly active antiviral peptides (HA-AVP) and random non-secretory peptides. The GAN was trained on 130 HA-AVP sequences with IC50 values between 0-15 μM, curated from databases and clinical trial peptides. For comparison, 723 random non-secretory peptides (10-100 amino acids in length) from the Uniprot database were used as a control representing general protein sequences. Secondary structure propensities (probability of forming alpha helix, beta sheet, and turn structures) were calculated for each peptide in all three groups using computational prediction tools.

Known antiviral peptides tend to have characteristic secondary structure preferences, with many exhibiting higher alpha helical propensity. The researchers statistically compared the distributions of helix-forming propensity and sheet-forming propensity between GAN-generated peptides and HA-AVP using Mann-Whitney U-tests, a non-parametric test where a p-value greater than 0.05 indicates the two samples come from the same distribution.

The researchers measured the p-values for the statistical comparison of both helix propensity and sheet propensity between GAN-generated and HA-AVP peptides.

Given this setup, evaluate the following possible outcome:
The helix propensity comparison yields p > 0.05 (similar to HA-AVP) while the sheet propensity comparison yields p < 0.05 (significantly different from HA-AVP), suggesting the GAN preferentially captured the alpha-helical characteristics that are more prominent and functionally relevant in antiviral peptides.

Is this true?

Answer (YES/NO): NO